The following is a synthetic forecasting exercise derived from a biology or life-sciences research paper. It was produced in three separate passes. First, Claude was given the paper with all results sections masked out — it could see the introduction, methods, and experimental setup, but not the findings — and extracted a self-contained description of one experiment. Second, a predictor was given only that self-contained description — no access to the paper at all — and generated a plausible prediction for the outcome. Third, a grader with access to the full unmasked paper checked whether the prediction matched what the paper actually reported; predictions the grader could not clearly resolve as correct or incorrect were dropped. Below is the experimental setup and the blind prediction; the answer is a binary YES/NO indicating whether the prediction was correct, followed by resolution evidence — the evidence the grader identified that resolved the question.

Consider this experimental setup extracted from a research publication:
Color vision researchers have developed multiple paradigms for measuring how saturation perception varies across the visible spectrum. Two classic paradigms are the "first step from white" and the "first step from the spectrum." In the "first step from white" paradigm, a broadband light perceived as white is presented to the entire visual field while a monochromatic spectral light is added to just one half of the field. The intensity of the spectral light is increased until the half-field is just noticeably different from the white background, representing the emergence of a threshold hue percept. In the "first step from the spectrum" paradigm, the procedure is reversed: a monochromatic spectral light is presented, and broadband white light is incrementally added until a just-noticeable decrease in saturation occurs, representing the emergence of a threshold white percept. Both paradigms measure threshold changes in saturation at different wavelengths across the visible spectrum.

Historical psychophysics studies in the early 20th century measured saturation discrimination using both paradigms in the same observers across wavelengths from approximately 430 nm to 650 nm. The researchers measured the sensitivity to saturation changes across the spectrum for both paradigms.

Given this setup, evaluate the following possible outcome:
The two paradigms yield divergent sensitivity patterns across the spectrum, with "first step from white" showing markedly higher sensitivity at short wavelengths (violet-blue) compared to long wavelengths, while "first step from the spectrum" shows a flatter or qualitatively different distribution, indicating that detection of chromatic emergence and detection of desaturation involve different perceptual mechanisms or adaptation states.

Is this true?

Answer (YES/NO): YES